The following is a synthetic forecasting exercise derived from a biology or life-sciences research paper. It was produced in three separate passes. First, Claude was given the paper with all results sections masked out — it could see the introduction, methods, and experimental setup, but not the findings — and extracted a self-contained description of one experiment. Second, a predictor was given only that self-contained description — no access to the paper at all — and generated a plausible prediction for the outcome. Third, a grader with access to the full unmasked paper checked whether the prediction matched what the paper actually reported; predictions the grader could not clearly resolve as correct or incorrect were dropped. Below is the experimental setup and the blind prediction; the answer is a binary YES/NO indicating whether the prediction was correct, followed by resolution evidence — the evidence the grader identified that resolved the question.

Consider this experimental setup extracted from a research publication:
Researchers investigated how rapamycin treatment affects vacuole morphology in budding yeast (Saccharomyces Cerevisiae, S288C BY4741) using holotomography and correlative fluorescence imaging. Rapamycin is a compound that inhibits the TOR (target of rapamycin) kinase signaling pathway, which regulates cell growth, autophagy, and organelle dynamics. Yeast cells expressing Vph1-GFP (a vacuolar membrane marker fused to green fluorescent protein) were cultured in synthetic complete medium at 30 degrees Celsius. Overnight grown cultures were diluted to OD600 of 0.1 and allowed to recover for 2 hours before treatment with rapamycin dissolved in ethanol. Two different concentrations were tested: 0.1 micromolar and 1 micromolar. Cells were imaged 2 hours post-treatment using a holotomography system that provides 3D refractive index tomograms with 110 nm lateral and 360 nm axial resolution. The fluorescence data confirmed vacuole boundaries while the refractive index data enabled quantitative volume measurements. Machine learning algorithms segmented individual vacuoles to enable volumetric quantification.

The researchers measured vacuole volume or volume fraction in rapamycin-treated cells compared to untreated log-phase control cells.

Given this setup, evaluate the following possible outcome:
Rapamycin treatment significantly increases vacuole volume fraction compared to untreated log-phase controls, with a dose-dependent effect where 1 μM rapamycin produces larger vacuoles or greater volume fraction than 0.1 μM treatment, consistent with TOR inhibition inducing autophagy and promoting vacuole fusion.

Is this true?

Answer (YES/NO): YES